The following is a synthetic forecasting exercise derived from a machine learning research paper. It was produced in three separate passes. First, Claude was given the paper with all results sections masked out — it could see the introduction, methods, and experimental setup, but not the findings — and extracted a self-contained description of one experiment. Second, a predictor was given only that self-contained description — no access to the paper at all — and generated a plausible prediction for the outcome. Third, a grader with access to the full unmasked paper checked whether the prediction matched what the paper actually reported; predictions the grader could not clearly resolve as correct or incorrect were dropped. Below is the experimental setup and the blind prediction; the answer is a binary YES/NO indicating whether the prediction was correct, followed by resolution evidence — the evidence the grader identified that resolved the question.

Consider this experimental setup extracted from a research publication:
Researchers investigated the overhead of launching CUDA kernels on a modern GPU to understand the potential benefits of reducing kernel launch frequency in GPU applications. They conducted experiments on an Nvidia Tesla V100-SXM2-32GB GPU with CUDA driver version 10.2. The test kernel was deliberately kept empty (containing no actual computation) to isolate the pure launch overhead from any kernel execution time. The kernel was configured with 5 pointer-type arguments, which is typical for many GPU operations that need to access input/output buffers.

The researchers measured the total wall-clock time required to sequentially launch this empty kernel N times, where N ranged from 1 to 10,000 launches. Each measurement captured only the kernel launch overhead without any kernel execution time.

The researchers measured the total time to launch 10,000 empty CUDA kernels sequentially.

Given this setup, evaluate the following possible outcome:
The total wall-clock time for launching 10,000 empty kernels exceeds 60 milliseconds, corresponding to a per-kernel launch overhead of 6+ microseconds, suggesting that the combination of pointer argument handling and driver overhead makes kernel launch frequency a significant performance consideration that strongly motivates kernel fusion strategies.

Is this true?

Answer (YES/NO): NO